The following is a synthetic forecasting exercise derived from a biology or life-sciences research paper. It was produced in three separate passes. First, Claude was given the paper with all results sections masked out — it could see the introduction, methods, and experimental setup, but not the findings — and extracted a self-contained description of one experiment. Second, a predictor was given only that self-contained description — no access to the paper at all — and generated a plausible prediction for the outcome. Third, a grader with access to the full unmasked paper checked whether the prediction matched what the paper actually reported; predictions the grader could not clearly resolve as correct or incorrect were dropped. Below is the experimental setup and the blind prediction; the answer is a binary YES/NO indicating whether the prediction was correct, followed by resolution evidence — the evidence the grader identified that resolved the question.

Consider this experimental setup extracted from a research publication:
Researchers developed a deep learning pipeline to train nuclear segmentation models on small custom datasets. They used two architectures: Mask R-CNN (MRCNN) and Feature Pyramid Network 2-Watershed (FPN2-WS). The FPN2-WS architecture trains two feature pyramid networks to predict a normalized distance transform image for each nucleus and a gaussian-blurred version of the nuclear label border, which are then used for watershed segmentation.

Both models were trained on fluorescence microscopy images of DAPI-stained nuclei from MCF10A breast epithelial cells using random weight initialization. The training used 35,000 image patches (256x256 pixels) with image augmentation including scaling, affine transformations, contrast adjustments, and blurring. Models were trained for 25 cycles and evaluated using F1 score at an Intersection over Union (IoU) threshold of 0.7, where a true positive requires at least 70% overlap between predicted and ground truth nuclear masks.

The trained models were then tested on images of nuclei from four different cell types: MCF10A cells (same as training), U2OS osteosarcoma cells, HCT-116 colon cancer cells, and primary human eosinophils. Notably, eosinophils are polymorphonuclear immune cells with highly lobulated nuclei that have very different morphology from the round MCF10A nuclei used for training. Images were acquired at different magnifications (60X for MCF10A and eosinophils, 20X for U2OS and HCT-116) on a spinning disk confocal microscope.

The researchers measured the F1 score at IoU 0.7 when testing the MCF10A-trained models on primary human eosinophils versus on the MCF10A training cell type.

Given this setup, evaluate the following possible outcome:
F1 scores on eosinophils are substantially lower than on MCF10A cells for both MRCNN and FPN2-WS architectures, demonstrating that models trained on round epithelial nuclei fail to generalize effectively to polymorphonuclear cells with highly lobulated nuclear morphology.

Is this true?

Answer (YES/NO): NO